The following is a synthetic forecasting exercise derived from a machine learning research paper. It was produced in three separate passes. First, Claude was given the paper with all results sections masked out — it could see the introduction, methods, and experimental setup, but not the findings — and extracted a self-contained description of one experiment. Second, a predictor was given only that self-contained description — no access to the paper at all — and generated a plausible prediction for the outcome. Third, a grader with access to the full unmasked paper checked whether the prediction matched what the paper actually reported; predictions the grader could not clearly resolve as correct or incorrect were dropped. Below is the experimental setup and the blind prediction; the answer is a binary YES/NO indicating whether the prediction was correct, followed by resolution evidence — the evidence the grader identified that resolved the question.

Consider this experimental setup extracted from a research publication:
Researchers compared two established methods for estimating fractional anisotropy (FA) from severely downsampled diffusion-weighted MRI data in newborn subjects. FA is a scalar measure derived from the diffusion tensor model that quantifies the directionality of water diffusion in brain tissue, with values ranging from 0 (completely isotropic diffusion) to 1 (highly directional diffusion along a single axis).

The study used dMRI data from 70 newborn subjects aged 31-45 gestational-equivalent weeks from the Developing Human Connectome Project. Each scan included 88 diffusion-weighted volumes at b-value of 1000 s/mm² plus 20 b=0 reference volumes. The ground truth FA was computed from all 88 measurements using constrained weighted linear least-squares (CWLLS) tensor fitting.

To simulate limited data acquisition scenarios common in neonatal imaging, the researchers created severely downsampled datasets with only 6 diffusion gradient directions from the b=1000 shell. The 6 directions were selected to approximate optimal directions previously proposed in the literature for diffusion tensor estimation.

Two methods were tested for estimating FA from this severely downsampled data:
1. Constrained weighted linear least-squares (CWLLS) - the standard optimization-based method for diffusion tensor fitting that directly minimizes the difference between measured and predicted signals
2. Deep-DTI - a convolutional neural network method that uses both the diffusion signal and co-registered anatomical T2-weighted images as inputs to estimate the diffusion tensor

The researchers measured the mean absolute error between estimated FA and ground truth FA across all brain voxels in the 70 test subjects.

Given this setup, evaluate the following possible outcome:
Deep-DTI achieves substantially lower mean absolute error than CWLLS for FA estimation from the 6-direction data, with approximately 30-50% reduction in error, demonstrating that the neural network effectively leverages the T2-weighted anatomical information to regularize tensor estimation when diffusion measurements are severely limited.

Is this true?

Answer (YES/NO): NO